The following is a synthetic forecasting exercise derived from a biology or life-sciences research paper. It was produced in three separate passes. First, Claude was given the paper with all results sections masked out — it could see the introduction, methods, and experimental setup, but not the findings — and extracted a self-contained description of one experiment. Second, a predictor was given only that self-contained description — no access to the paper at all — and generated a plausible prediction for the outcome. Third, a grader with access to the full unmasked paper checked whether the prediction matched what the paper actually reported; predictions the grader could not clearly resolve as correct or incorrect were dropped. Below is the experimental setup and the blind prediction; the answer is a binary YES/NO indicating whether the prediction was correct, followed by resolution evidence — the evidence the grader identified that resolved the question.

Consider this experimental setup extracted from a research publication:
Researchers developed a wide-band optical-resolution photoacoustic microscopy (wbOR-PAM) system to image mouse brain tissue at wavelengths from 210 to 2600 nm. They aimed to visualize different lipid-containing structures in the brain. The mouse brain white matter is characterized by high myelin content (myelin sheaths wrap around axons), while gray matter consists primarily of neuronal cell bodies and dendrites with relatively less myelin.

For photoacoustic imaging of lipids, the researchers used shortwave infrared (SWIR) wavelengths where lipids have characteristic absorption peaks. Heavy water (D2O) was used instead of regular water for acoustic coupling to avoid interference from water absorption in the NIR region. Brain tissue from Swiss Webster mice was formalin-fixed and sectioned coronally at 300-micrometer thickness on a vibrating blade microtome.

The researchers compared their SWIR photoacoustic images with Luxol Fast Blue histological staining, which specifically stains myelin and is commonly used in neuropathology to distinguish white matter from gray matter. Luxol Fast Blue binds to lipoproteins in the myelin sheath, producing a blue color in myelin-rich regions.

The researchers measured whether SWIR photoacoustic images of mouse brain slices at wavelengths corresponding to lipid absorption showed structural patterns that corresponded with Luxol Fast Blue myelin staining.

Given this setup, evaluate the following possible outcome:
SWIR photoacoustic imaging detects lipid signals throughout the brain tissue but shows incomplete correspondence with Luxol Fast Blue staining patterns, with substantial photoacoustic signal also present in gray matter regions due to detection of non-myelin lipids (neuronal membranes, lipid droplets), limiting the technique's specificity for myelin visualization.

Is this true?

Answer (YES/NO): NO